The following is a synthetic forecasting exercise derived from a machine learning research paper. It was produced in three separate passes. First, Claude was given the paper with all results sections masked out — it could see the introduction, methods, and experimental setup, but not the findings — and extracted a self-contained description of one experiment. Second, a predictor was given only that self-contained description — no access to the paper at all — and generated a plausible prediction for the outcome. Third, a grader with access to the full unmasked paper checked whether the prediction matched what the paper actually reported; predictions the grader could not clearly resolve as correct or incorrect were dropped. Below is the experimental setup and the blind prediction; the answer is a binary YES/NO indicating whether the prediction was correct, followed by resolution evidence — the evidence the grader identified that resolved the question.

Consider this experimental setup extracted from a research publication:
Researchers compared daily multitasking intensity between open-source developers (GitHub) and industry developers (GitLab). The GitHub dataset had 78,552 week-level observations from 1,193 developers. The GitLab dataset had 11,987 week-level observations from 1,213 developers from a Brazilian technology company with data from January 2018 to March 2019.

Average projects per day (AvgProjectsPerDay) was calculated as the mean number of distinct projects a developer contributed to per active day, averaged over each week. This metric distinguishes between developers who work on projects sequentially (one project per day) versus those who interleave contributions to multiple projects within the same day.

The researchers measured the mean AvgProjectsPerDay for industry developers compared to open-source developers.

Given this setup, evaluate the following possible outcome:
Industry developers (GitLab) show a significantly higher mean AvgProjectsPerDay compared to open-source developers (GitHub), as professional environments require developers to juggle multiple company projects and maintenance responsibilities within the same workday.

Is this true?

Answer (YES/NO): NO